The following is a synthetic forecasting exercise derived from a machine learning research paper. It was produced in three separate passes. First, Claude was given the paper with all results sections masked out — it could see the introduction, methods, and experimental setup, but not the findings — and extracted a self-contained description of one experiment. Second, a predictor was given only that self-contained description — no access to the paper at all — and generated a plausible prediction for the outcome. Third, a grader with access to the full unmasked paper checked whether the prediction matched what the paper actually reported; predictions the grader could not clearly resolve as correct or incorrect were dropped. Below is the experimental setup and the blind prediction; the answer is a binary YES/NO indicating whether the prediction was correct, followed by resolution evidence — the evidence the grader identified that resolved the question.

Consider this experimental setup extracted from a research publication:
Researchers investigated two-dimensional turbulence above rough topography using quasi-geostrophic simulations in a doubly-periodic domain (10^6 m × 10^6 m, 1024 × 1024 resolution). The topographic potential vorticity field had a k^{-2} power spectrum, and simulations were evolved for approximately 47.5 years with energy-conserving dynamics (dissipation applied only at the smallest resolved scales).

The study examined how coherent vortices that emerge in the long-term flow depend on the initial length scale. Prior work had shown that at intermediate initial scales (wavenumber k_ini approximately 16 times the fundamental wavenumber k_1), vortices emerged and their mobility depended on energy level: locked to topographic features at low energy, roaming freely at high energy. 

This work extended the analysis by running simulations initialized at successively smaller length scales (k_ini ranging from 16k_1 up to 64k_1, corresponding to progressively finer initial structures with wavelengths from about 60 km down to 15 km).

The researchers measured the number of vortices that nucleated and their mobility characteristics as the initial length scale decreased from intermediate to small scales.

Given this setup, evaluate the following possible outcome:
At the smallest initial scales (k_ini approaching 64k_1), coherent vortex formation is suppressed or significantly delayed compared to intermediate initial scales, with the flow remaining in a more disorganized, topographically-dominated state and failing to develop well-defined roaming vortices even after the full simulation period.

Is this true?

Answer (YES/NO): NO